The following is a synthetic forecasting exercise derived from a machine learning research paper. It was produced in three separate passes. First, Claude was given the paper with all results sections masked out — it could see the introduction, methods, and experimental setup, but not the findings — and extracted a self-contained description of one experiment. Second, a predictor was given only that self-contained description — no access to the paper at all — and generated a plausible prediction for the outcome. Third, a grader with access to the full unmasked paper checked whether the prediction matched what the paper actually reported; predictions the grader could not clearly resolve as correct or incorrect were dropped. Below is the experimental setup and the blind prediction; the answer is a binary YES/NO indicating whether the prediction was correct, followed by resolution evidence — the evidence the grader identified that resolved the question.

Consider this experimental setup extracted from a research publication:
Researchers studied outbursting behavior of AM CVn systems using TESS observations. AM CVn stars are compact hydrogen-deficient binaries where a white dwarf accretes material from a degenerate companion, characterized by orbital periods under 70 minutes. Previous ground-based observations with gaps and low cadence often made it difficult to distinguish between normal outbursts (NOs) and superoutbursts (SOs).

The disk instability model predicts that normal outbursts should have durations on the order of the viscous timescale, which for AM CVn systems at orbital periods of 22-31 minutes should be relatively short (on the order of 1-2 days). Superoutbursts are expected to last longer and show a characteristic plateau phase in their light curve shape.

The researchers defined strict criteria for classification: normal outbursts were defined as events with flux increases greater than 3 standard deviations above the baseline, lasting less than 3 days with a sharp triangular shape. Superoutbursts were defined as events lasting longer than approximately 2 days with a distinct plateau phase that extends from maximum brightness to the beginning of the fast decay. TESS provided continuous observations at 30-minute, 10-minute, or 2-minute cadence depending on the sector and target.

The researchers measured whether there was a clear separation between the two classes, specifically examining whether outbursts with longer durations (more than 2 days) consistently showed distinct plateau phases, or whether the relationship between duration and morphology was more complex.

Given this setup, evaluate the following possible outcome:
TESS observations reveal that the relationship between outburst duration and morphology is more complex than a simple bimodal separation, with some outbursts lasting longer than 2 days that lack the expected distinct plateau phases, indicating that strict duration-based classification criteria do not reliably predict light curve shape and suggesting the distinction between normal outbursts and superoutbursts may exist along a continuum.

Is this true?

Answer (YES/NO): NO